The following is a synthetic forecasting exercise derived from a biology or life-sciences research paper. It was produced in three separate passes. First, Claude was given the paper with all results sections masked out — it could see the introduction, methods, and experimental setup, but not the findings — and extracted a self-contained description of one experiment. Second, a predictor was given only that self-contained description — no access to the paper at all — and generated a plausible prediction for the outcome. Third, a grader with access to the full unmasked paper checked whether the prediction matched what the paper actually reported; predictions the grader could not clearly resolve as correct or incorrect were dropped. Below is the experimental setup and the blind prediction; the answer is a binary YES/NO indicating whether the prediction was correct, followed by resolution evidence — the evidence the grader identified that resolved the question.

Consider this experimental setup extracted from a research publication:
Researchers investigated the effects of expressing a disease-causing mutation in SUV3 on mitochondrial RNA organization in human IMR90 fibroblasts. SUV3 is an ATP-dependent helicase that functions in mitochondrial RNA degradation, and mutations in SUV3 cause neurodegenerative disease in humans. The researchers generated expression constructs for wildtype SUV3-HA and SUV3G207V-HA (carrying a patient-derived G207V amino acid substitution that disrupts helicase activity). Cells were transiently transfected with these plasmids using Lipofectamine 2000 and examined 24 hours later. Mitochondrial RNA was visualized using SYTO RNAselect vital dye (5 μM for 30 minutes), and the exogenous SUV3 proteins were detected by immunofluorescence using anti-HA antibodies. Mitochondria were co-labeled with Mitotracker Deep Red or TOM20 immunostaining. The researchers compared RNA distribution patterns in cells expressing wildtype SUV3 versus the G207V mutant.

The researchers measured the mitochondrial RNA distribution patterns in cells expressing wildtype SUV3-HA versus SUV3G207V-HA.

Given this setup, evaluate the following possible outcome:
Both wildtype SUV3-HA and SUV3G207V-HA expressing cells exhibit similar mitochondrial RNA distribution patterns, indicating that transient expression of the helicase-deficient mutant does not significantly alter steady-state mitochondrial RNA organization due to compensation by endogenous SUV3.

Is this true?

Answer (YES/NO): NO